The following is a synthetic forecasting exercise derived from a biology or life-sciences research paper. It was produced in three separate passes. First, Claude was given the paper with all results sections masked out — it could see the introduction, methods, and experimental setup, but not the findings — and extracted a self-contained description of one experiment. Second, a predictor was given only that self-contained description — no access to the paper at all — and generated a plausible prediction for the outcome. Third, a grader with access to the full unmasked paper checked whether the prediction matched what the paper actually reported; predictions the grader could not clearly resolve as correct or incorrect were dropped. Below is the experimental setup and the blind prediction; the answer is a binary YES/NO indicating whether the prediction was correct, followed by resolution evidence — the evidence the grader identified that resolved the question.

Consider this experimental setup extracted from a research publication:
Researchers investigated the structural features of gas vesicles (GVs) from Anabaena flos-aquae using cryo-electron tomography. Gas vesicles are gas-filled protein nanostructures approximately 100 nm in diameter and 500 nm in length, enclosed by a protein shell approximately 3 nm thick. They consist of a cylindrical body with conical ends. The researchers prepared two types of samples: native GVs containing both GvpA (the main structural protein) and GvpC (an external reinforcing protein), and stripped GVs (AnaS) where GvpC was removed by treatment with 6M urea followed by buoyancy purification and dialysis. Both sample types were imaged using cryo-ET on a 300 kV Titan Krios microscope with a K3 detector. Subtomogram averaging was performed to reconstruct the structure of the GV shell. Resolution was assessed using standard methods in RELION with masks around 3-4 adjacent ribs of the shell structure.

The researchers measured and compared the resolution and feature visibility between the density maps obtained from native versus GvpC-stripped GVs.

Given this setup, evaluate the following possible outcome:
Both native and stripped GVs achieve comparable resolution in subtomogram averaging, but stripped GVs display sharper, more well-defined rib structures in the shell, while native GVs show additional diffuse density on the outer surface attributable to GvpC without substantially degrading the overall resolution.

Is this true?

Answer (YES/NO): NO